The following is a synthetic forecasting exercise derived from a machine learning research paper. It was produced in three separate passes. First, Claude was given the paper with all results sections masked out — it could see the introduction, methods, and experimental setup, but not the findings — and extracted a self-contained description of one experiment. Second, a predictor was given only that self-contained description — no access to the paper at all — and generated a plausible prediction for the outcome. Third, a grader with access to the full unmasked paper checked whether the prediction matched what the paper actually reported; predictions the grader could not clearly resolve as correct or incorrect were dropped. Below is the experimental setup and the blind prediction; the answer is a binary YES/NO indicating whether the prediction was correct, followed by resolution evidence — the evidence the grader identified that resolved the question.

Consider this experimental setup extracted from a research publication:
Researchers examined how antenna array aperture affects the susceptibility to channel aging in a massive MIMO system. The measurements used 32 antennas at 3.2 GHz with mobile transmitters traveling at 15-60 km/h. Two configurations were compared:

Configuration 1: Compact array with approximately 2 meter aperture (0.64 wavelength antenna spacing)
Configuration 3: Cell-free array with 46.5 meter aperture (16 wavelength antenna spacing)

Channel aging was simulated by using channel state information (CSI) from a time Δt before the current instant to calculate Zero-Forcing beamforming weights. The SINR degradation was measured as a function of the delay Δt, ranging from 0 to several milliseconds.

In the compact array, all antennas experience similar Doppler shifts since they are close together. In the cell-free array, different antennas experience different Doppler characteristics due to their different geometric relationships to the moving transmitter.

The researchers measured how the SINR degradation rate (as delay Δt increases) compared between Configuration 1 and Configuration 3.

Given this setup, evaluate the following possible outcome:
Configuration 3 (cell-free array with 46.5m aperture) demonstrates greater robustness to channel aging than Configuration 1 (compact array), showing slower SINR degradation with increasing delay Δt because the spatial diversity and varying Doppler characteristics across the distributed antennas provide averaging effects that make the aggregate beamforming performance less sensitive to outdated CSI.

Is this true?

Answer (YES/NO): YES